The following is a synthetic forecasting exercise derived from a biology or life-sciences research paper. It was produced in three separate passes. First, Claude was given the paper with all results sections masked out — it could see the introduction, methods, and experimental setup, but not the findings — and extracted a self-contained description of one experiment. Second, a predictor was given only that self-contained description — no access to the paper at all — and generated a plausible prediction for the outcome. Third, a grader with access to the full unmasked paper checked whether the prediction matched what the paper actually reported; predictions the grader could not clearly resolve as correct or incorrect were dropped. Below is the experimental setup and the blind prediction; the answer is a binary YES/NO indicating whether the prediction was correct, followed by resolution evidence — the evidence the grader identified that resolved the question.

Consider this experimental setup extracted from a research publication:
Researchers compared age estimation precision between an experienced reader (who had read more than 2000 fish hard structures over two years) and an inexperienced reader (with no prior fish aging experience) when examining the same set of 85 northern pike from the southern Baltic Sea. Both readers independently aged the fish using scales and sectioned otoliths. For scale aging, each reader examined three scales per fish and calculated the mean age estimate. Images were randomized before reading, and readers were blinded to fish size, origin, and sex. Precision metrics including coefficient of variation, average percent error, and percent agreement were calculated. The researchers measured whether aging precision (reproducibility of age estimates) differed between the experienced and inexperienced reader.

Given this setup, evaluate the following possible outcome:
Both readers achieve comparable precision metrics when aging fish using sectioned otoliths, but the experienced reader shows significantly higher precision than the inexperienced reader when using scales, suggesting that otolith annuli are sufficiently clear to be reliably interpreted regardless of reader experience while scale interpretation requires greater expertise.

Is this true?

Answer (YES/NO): NO